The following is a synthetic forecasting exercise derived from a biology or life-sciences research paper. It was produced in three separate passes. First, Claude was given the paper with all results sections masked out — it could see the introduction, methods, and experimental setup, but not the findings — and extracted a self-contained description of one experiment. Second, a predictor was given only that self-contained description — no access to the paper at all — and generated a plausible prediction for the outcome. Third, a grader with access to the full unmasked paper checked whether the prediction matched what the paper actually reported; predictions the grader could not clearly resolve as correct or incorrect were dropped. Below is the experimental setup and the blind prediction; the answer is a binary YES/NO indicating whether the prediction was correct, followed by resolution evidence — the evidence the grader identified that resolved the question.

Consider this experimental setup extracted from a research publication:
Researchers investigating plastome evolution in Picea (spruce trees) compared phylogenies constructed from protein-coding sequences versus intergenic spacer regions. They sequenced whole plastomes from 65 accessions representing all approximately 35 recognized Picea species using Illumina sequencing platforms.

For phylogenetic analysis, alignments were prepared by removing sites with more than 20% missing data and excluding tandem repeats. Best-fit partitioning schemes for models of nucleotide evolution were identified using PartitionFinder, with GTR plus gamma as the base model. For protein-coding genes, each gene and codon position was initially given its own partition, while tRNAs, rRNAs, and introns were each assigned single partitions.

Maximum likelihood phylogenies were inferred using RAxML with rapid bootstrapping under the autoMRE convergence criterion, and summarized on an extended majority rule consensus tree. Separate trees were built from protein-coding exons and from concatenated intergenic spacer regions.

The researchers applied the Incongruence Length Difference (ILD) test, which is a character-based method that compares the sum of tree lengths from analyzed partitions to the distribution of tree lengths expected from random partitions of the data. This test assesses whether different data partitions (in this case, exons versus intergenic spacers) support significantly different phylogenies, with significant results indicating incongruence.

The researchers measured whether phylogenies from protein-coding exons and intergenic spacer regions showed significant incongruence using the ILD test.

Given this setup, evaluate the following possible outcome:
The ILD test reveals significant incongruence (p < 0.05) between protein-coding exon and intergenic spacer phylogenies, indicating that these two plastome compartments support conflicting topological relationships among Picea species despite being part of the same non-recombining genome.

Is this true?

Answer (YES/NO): YES